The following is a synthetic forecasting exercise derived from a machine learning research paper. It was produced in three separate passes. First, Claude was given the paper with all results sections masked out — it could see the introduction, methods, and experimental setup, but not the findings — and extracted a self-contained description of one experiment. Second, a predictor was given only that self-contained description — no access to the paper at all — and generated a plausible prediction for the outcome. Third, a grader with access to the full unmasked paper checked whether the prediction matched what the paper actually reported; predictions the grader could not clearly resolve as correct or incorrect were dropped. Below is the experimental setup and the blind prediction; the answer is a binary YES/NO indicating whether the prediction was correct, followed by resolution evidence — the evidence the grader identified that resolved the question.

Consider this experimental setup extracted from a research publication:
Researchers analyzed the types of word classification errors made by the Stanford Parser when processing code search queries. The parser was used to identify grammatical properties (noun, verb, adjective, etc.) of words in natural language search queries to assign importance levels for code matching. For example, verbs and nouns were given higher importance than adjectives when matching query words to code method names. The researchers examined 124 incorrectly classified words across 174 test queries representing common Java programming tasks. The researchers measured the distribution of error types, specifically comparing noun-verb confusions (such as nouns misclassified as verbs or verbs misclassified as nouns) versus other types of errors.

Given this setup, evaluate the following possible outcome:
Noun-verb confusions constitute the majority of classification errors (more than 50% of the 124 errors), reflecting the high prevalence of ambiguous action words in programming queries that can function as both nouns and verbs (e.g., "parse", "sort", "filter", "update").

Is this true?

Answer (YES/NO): YES